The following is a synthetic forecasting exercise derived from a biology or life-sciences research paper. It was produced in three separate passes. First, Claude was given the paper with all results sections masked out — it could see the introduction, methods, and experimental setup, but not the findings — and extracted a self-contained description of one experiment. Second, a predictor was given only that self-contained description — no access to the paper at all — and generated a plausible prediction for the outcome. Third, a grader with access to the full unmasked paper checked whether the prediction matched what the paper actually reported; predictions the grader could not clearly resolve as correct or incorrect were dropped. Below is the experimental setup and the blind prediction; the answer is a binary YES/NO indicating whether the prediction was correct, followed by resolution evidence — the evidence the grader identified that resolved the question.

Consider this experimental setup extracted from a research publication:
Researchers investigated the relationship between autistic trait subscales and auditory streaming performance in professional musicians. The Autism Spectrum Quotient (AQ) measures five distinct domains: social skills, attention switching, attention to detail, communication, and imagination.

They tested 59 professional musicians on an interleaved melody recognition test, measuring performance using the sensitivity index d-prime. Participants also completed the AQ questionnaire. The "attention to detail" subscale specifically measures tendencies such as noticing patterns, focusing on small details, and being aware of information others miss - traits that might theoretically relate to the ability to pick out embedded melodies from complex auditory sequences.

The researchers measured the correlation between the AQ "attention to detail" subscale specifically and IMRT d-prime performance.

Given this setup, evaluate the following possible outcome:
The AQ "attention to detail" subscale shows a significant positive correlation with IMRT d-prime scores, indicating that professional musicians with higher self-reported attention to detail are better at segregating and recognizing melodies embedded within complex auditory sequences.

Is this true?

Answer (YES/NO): NO